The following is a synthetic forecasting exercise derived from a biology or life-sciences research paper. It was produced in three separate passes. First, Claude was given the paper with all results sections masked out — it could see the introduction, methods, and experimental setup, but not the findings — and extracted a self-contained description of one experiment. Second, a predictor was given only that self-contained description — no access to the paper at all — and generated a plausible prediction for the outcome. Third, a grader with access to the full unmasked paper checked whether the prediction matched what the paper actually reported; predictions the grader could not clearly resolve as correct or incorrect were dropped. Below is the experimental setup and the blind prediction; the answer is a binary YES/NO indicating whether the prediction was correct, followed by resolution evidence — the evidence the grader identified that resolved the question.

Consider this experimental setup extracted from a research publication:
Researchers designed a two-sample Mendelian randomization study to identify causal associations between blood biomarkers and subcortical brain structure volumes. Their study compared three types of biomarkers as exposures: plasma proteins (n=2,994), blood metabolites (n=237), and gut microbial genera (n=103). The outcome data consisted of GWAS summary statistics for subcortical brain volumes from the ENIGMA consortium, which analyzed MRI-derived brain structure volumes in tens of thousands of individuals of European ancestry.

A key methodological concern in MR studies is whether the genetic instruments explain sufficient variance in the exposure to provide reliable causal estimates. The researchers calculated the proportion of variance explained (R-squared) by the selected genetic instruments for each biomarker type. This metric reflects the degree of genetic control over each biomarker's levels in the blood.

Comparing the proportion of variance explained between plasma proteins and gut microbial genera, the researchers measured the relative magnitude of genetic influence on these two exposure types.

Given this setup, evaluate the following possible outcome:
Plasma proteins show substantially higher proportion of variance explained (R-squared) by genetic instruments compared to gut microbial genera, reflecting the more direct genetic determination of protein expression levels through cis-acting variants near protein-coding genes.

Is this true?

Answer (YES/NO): YES